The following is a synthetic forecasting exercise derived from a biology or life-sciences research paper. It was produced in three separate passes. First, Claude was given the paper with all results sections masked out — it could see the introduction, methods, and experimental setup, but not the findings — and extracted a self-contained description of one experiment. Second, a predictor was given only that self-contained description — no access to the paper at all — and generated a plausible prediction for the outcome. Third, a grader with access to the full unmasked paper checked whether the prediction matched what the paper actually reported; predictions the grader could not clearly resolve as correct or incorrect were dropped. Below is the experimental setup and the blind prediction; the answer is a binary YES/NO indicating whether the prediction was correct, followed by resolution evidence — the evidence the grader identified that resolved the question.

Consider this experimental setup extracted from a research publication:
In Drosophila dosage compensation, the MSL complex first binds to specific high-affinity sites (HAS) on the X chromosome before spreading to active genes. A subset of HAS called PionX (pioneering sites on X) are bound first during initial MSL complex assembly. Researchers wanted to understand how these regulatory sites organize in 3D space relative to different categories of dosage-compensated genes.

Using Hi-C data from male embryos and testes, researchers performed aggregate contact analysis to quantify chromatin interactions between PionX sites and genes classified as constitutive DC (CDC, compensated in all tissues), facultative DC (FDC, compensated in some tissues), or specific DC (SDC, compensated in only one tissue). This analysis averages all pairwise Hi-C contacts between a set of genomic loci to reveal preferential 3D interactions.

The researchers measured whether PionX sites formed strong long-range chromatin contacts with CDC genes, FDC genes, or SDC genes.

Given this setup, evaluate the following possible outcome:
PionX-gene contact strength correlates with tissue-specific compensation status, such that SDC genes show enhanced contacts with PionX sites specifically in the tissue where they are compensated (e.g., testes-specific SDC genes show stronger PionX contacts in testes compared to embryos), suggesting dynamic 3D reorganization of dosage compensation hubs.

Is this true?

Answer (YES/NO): NO